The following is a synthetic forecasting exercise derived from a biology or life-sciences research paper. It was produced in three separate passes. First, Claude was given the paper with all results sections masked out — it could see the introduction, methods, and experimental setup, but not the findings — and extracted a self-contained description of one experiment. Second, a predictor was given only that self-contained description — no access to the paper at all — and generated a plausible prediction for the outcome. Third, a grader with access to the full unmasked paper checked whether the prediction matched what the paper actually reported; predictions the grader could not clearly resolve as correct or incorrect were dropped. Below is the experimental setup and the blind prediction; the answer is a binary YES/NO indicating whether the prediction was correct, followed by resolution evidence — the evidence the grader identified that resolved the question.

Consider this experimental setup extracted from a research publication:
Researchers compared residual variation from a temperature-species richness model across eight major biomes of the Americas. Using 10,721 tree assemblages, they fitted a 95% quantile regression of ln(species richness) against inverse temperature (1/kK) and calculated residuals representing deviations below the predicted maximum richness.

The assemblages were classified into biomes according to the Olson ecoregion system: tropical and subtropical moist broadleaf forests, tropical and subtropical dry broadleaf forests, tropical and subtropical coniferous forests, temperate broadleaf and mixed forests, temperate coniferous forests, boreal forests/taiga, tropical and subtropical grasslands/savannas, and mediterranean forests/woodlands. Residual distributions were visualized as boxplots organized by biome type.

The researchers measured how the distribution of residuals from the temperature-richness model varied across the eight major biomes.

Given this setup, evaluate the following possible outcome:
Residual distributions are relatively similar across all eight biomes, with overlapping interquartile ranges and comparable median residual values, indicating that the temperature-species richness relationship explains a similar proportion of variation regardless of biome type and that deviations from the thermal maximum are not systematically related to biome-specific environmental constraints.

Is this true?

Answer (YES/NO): NO